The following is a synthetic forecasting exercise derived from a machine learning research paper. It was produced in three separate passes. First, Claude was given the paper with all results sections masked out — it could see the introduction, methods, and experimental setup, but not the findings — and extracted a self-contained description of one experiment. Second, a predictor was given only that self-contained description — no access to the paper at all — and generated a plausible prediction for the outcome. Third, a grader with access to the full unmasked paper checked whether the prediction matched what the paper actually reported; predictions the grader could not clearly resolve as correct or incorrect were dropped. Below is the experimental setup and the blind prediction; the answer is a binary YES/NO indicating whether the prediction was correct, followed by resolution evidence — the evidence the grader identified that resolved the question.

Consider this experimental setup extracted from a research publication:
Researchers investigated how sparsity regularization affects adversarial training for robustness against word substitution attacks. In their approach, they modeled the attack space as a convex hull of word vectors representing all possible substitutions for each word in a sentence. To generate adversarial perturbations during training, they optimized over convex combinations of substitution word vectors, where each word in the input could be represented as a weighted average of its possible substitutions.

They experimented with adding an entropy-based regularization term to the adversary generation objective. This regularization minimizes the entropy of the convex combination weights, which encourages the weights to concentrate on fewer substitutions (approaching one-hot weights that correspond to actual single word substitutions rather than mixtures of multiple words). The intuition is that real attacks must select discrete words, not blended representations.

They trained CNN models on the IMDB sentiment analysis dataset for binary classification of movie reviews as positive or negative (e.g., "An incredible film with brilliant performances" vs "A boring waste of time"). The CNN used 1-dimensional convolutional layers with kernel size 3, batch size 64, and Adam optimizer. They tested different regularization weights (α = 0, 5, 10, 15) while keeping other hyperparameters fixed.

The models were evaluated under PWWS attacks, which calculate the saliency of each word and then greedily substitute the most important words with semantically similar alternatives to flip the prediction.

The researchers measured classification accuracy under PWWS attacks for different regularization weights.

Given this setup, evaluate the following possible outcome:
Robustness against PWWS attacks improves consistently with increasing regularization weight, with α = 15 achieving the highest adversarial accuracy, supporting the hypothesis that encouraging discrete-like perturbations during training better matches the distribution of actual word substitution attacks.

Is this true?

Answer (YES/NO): YES